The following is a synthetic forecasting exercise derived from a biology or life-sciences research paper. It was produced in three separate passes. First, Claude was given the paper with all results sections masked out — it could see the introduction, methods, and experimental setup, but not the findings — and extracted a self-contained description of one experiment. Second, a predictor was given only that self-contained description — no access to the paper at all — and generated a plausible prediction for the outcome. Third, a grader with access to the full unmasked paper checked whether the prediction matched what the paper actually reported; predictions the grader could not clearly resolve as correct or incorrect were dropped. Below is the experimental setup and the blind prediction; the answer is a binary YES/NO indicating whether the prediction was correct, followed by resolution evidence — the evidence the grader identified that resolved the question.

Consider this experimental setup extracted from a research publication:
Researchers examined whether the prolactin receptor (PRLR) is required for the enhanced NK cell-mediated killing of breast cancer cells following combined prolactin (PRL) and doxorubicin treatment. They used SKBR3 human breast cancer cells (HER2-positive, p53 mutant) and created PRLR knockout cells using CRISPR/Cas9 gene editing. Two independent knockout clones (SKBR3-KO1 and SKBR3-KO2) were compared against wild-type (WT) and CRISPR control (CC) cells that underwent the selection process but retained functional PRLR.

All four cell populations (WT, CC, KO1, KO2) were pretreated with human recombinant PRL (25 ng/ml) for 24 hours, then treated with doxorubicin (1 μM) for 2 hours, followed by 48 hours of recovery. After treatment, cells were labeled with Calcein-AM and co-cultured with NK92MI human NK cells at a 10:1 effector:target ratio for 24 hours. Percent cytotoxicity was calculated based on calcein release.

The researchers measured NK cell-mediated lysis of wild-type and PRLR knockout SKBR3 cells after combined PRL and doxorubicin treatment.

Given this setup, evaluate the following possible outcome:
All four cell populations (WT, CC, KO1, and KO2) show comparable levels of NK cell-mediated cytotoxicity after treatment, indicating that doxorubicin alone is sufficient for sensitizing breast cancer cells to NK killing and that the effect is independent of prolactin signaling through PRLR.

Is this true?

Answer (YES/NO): NO